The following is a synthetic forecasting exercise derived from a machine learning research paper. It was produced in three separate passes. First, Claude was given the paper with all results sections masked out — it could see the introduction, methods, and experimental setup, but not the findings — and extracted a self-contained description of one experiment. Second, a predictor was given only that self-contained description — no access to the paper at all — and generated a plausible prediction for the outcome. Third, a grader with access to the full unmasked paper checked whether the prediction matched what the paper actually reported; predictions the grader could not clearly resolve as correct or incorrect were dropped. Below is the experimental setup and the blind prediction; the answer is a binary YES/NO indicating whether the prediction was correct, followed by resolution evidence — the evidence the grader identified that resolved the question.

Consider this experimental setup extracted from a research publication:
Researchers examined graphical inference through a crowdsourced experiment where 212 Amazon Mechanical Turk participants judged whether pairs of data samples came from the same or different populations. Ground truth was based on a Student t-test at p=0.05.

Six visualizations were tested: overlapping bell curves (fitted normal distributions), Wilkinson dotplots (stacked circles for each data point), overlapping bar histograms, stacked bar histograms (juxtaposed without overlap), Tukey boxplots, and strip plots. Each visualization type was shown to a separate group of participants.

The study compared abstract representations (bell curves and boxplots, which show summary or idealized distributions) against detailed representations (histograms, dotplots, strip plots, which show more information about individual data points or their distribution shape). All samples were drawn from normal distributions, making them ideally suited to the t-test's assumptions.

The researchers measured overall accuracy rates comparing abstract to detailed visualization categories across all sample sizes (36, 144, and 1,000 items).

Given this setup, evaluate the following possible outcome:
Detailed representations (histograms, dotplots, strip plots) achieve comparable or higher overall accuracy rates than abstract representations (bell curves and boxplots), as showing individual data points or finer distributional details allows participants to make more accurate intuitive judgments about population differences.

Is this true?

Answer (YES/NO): NO